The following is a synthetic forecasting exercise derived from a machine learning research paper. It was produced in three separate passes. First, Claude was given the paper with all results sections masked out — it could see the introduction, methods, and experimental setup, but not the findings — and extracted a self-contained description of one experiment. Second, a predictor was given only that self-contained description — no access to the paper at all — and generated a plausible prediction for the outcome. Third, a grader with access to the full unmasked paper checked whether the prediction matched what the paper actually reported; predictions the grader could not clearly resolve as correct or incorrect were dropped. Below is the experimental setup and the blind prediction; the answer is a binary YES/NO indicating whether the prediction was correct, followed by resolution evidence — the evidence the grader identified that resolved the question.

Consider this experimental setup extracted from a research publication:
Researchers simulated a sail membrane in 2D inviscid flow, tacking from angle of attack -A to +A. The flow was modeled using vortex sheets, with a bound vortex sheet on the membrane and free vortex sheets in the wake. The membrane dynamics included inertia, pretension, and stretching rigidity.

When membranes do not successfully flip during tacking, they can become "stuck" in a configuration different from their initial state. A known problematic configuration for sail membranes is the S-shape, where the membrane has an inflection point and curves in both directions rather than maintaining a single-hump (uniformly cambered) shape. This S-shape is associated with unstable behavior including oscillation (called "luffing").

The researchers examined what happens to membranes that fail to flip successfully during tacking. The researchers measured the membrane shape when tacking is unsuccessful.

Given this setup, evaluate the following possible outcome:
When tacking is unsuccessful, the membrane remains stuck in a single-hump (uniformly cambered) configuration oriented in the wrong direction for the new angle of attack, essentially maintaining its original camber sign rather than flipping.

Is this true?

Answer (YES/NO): NO